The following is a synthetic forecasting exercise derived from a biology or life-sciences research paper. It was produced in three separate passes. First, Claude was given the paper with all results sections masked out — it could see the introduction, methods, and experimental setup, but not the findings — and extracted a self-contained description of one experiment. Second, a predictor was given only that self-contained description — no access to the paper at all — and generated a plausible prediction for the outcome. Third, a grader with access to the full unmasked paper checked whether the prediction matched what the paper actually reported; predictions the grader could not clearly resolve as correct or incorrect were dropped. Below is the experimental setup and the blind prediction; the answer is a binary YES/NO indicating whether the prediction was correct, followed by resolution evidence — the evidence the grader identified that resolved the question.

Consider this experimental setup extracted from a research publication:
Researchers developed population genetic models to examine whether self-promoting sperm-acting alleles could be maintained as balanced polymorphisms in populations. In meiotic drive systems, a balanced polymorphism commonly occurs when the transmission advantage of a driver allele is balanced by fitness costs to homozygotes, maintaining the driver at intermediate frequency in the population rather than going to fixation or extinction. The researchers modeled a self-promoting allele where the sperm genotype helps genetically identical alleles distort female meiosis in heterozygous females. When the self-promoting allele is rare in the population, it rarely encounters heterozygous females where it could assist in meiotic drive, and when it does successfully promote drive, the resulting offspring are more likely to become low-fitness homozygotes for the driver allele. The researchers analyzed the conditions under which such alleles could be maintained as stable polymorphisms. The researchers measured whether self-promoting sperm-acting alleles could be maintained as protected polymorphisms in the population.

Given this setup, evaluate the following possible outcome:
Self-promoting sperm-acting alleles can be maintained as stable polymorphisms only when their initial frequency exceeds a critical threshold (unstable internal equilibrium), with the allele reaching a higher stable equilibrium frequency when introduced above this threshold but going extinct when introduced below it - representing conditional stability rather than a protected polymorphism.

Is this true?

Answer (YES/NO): NO